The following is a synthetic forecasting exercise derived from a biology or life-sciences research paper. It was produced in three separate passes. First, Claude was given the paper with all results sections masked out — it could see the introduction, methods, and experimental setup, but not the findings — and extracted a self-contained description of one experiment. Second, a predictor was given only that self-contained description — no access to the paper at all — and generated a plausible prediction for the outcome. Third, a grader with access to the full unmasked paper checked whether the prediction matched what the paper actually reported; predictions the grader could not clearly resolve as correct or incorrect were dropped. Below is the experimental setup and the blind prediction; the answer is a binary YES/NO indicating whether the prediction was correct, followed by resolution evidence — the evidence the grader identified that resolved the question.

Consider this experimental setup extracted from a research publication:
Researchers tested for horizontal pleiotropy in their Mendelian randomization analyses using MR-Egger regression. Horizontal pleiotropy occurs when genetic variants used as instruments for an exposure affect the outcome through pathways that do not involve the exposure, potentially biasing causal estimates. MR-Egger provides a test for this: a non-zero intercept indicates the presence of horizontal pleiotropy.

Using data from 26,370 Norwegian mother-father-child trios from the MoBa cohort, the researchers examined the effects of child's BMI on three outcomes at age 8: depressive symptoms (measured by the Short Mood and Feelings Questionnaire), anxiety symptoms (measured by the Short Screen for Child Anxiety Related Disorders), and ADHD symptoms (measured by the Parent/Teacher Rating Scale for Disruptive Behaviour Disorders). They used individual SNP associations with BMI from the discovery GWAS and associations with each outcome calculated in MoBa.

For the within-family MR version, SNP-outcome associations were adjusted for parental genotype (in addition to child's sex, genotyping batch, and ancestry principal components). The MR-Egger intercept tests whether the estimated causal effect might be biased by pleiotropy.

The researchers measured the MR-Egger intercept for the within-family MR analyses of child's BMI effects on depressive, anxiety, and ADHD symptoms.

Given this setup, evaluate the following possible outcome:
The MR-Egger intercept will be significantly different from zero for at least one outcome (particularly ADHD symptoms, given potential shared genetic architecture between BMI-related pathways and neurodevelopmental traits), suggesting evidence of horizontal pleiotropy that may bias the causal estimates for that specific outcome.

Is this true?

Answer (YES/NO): NO